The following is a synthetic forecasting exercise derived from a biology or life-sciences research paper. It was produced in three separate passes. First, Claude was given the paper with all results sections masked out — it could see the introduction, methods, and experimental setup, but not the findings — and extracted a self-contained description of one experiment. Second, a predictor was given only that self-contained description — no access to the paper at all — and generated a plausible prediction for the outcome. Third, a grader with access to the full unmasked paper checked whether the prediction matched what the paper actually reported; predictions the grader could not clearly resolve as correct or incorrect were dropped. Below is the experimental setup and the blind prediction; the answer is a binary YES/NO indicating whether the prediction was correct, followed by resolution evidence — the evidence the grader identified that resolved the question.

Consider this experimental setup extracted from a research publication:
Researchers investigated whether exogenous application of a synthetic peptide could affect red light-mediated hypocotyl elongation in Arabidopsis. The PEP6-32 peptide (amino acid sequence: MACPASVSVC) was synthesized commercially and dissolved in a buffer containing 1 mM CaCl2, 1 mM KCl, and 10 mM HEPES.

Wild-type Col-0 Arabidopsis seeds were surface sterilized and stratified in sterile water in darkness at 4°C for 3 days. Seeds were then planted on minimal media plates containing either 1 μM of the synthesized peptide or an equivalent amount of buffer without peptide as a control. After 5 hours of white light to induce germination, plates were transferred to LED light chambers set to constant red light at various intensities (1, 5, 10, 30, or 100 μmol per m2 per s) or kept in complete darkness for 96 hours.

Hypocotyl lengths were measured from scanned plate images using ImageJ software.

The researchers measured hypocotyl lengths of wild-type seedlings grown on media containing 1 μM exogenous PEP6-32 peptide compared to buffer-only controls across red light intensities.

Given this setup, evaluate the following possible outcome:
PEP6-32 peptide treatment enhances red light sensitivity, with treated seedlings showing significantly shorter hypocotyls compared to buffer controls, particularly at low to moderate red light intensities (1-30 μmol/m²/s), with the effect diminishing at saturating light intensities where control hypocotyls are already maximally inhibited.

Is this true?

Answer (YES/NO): NO